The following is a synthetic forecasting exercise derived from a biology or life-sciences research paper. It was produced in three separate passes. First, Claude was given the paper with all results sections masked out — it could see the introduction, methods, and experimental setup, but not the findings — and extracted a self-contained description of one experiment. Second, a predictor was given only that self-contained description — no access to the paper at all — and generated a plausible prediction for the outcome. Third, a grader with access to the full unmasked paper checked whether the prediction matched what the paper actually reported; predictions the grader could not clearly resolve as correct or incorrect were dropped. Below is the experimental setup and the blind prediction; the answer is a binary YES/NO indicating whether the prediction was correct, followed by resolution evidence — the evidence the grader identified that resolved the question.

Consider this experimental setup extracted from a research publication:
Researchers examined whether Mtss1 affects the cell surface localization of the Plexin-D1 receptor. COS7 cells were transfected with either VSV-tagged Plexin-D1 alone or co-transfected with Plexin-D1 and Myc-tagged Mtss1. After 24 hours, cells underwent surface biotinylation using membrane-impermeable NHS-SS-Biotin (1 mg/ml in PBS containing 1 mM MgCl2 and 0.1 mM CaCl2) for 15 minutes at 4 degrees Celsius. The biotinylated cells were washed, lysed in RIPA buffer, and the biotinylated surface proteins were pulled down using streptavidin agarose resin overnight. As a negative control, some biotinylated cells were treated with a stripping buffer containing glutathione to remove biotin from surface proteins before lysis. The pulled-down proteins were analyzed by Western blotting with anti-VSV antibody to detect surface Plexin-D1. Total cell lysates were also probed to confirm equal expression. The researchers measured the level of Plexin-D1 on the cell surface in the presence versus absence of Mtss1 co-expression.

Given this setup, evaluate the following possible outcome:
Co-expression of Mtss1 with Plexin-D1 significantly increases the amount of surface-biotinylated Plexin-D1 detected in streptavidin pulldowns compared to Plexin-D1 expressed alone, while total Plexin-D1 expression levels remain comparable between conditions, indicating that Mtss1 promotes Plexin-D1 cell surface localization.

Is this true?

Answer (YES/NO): NO